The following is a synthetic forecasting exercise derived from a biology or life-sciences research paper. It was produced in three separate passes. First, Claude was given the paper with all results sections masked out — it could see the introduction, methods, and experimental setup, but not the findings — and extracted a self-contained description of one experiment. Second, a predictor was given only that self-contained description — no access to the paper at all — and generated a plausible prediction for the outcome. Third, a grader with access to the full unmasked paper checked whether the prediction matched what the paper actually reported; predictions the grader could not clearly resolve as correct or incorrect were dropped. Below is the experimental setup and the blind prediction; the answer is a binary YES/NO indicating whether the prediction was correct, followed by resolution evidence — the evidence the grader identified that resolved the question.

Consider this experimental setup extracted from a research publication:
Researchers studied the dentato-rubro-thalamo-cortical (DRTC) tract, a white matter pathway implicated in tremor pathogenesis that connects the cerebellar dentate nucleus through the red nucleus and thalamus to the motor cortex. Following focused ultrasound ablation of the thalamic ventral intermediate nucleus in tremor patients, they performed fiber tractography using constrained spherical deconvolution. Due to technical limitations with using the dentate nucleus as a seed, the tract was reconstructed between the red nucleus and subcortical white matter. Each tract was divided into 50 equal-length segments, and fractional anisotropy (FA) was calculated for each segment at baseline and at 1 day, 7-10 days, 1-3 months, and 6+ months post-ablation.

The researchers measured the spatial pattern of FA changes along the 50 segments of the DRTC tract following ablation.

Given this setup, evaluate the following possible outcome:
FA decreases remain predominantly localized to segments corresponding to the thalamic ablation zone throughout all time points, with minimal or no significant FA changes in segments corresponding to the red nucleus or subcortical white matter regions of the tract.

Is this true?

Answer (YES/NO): NO